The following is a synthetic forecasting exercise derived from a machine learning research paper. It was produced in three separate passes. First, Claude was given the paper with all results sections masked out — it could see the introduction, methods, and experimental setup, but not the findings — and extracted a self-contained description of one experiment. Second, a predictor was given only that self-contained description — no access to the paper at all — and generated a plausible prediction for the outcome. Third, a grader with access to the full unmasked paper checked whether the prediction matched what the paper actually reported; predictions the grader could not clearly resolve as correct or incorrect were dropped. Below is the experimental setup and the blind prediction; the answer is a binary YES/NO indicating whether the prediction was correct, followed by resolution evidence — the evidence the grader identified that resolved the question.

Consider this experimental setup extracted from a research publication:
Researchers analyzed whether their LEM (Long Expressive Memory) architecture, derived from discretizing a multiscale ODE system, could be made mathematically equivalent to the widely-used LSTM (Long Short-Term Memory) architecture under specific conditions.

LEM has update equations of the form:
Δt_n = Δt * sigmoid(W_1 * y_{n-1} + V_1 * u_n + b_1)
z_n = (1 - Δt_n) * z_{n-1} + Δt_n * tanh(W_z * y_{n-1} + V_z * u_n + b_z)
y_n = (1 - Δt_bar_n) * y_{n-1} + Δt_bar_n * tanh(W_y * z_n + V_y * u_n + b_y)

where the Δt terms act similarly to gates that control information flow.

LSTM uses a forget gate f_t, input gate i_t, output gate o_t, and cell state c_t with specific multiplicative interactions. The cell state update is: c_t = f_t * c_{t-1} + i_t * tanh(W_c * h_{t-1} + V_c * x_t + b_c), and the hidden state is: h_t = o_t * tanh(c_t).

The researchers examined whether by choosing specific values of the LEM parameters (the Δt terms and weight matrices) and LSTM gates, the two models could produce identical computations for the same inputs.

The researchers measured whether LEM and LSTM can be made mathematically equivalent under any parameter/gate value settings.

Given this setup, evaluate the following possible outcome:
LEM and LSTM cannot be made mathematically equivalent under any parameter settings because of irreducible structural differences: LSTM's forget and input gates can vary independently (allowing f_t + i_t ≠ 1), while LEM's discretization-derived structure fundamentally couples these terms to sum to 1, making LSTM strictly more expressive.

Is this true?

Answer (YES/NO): NO